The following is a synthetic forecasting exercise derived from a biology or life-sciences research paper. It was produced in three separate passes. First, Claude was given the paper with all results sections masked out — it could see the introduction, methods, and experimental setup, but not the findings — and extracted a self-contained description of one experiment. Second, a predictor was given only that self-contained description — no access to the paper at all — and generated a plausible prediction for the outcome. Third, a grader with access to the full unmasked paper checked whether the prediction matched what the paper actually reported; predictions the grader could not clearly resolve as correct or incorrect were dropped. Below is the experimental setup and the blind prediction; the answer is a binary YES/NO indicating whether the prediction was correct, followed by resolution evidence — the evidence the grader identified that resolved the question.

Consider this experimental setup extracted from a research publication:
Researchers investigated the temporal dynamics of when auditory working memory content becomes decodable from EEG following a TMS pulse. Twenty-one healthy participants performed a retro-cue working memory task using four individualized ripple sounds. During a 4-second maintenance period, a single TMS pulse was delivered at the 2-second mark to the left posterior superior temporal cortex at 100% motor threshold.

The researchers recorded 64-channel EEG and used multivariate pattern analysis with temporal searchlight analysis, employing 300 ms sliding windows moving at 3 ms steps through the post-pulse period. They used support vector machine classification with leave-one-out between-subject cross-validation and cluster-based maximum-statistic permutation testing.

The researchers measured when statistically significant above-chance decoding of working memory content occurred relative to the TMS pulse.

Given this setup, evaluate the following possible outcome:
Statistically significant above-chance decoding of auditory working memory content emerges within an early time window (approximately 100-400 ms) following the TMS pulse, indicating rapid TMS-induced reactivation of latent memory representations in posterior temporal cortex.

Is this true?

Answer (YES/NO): YES